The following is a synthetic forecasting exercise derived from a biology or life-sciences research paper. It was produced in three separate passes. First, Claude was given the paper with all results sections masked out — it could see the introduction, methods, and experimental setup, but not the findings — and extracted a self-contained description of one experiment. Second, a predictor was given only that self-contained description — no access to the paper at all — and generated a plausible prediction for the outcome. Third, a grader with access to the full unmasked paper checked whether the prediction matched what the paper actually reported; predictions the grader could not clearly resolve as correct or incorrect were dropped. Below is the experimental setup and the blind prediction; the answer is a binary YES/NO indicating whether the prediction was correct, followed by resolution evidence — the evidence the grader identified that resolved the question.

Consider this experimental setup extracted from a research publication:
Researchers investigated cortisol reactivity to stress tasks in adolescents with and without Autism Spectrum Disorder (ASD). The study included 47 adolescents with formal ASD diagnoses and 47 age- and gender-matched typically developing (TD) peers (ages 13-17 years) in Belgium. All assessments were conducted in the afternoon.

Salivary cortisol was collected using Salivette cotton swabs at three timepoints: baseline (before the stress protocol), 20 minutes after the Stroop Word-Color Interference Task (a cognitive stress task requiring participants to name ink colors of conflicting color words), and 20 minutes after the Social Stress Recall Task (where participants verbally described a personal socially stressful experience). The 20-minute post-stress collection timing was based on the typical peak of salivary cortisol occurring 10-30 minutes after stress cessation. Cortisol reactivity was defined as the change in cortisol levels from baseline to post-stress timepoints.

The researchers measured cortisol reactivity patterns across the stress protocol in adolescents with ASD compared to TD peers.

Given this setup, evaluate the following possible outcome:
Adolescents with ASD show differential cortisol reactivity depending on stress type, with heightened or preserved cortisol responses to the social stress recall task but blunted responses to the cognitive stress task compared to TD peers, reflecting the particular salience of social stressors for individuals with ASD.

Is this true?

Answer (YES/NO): NO